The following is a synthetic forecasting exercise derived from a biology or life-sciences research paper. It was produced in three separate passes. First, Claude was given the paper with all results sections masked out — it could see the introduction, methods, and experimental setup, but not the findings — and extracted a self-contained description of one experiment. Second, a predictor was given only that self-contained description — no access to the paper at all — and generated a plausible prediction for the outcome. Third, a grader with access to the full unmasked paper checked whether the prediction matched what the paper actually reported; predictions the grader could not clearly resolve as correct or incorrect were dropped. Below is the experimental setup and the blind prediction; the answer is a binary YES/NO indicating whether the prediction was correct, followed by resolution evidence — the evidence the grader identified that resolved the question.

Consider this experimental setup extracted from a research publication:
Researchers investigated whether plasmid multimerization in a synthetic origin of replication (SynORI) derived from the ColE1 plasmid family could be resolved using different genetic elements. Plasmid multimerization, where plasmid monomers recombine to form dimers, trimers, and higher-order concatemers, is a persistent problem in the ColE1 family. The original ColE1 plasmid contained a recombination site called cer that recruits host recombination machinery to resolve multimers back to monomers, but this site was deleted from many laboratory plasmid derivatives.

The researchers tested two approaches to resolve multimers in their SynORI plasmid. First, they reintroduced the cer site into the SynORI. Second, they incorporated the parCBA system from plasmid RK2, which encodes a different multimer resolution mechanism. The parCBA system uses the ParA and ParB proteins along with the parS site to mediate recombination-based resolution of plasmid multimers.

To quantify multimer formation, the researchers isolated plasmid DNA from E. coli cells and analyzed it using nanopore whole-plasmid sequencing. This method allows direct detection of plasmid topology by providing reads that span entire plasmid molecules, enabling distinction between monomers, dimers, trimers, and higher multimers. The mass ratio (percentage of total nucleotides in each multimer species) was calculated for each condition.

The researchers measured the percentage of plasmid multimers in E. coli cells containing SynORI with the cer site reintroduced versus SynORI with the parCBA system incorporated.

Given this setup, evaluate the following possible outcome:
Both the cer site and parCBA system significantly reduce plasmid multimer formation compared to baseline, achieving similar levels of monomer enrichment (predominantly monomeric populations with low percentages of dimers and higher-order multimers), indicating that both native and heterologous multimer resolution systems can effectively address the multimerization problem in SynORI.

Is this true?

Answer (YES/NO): NO